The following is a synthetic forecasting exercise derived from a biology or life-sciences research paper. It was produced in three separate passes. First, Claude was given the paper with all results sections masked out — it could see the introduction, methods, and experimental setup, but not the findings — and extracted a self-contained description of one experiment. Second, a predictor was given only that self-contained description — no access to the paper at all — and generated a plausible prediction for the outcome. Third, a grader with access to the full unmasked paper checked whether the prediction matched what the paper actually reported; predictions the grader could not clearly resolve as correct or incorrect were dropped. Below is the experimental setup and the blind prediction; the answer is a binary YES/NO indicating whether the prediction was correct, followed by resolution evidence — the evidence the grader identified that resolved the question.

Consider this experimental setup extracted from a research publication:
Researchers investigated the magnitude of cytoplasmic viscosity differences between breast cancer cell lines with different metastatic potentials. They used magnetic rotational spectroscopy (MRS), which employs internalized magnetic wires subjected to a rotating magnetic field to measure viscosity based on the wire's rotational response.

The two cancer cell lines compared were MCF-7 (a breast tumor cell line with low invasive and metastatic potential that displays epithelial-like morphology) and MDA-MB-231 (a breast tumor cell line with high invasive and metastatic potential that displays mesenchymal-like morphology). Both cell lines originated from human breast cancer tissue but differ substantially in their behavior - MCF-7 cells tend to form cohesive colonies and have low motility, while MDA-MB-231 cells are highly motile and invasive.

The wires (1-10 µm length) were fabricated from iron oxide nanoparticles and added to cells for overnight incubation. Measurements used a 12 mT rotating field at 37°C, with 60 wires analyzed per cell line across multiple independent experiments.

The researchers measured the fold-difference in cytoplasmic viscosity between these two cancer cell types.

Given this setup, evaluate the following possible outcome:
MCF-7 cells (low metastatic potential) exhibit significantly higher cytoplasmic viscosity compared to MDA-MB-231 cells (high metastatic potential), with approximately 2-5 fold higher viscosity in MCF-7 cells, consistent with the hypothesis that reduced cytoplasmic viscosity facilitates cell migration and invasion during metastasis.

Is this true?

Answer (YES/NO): YES